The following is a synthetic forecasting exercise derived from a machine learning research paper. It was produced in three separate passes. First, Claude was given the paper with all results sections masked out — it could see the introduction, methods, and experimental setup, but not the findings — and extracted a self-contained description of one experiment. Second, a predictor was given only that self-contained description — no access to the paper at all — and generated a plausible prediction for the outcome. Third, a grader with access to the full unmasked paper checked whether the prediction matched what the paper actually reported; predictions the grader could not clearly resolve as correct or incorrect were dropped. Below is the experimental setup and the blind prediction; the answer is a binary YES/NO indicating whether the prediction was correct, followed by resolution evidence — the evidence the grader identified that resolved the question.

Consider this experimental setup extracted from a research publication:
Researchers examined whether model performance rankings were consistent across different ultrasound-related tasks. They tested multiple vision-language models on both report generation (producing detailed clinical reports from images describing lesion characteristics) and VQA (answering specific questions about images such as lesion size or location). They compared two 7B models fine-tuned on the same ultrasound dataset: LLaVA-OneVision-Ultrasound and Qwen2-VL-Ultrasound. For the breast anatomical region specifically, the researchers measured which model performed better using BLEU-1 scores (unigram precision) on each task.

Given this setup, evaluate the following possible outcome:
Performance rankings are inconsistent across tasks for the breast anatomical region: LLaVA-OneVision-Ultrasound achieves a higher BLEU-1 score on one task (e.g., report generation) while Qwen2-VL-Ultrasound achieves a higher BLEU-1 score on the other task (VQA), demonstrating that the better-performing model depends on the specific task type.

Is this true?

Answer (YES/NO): NO